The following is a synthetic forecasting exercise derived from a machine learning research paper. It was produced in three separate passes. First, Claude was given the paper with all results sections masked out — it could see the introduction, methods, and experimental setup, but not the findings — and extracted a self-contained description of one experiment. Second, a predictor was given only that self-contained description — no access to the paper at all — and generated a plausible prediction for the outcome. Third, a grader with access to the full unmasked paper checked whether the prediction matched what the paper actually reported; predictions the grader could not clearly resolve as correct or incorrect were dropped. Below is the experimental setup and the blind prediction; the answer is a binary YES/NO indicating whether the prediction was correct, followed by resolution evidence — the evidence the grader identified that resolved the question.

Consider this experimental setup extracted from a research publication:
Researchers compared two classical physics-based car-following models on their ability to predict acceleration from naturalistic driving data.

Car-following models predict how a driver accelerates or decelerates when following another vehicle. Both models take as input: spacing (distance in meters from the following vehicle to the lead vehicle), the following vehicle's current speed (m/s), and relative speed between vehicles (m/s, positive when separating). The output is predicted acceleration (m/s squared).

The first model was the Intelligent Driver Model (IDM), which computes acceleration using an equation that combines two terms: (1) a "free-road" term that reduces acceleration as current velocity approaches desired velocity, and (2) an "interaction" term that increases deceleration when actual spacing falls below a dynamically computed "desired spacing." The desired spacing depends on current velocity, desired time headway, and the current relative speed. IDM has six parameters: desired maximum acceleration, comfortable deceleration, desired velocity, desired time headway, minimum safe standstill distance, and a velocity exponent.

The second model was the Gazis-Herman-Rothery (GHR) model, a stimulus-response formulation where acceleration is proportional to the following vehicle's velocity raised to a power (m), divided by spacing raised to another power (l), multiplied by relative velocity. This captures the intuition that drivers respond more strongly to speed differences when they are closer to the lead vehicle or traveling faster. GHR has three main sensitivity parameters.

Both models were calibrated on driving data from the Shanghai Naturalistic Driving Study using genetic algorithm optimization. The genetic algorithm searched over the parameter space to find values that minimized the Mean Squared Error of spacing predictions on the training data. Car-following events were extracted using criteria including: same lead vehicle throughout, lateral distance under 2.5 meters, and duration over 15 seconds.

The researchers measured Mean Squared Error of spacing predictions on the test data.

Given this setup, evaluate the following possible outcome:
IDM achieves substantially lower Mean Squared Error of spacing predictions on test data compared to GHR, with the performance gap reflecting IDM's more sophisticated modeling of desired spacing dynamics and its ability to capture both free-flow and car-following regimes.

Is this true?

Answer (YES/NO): NO